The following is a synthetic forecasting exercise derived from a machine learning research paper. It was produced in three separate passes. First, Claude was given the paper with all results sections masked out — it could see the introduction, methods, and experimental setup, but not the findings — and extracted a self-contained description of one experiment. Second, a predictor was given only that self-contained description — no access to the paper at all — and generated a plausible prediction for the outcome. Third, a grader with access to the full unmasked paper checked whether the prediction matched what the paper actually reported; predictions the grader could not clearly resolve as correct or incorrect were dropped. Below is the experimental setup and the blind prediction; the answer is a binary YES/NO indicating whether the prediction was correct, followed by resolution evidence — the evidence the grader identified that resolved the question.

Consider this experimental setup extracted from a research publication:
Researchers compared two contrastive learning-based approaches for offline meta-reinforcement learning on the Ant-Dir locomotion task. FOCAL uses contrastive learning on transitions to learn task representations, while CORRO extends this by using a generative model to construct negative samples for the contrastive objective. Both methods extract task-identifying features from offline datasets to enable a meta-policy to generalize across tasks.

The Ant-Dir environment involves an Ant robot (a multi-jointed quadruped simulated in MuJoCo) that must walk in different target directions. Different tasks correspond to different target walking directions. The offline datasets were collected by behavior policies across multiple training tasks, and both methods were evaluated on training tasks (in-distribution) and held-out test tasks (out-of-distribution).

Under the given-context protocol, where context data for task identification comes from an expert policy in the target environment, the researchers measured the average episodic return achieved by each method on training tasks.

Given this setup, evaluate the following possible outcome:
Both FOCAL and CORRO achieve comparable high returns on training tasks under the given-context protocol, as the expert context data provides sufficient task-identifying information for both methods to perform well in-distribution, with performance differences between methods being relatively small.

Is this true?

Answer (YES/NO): NO